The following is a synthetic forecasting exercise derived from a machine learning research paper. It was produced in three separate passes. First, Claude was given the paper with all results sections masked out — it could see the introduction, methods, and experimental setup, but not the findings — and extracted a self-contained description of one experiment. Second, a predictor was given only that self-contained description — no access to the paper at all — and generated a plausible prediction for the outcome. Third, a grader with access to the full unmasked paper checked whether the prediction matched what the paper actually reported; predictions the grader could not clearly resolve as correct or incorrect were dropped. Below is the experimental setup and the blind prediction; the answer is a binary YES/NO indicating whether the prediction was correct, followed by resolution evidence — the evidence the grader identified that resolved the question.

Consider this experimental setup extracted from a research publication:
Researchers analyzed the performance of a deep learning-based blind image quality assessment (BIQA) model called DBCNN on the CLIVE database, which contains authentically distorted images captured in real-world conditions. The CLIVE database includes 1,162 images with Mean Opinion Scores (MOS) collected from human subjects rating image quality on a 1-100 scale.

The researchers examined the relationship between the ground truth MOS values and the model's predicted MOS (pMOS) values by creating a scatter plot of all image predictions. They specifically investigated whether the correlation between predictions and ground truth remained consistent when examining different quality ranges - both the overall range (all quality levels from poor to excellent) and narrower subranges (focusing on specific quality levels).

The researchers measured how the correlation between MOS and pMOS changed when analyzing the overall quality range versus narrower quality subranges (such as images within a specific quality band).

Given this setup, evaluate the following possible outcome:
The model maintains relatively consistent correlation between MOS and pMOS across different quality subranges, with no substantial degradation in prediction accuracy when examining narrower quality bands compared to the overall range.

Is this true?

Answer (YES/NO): NO